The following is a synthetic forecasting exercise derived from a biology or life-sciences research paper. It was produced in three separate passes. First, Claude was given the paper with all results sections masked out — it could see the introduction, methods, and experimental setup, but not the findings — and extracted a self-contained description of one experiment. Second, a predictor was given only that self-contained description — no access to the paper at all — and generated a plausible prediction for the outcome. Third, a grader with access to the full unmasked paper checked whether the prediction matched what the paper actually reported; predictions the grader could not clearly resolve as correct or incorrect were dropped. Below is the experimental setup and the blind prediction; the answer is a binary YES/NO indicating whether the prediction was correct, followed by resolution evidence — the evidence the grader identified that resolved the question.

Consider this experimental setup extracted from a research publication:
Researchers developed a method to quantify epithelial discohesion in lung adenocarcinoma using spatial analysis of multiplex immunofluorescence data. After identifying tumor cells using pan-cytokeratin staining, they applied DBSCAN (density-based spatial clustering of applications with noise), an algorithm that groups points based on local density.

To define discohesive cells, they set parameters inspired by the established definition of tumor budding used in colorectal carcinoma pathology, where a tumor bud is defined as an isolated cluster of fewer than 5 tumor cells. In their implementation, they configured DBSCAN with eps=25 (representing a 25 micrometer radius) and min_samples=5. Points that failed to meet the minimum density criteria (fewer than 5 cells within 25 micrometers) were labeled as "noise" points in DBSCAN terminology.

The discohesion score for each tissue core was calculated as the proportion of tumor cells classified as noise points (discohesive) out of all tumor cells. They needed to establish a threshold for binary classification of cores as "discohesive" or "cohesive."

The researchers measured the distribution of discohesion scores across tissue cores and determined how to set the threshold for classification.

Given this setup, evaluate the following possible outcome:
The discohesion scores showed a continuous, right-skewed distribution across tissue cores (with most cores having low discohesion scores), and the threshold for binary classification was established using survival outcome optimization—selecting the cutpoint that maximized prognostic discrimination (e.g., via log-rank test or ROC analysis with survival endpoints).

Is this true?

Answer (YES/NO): NO